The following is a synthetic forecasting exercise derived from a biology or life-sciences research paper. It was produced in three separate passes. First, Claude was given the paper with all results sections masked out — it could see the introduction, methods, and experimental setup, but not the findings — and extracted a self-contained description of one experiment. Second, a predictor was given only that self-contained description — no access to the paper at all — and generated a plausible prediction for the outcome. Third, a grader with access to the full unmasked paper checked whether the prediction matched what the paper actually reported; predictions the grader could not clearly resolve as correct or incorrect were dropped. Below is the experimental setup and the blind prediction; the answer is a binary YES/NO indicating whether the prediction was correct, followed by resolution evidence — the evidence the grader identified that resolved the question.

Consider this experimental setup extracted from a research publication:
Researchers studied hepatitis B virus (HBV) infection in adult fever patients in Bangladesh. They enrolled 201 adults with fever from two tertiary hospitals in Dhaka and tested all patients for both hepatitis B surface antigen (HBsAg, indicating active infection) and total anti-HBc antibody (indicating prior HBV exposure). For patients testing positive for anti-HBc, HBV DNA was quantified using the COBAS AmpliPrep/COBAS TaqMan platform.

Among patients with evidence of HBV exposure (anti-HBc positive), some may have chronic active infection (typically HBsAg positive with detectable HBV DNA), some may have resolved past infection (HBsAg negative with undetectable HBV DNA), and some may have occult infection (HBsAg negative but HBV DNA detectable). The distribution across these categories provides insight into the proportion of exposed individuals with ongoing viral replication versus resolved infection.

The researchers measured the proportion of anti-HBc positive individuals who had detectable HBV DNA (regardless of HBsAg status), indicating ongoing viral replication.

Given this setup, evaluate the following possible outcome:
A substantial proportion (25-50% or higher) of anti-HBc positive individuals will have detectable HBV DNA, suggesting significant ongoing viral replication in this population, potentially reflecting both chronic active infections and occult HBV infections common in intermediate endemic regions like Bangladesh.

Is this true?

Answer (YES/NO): NO